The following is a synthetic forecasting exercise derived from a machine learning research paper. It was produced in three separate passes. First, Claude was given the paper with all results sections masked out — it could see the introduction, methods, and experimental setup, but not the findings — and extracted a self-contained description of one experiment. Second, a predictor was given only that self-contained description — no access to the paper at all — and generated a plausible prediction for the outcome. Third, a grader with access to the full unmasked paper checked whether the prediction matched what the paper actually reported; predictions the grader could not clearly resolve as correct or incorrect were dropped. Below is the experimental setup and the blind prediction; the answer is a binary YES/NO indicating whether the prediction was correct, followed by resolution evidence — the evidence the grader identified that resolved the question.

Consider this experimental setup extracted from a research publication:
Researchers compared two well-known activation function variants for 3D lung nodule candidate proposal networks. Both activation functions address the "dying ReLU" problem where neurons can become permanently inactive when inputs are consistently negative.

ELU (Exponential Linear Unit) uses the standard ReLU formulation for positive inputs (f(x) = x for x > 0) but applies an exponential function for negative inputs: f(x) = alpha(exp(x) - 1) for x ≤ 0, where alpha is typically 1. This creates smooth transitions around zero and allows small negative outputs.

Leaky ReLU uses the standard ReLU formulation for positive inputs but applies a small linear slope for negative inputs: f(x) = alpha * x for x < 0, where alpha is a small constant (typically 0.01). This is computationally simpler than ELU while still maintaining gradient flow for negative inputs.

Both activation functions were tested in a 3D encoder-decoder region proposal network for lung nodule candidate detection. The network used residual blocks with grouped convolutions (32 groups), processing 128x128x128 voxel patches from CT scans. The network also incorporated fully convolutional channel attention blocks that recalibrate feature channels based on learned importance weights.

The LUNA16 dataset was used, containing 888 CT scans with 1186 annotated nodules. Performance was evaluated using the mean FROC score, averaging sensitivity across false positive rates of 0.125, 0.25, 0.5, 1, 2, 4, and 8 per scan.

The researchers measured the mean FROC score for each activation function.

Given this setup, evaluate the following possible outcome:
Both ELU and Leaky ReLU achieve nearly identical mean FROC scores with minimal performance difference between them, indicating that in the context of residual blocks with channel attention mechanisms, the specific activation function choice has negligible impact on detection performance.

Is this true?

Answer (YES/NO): NO